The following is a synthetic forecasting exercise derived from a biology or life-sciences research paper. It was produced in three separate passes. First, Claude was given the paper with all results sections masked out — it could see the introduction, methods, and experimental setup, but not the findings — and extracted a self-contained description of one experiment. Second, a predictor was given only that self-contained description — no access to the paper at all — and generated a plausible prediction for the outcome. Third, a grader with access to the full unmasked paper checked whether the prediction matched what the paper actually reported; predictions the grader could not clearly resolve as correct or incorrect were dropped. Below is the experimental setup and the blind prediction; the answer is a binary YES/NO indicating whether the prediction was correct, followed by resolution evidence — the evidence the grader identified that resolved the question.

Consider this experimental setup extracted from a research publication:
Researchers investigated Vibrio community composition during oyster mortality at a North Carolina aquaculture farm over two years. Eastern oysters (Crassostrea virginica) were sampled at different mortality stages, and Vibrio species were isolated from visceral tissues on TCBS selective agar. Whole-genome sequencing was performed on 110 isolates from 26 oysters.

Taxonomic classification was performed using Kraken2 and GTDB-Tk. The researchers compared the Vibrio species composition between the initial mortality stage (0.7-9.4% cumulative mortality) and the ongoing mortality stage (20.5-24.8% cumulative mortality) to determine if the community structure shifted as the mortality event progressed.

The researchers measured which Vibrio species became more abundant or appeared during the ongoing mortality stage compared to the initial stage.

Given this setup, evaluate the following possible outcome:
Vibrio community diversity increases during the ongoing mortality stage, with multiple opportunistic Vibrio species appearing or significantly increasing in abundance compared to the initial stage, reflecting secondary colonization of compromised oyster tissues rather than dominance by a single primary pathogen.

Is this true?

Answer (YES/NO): YES